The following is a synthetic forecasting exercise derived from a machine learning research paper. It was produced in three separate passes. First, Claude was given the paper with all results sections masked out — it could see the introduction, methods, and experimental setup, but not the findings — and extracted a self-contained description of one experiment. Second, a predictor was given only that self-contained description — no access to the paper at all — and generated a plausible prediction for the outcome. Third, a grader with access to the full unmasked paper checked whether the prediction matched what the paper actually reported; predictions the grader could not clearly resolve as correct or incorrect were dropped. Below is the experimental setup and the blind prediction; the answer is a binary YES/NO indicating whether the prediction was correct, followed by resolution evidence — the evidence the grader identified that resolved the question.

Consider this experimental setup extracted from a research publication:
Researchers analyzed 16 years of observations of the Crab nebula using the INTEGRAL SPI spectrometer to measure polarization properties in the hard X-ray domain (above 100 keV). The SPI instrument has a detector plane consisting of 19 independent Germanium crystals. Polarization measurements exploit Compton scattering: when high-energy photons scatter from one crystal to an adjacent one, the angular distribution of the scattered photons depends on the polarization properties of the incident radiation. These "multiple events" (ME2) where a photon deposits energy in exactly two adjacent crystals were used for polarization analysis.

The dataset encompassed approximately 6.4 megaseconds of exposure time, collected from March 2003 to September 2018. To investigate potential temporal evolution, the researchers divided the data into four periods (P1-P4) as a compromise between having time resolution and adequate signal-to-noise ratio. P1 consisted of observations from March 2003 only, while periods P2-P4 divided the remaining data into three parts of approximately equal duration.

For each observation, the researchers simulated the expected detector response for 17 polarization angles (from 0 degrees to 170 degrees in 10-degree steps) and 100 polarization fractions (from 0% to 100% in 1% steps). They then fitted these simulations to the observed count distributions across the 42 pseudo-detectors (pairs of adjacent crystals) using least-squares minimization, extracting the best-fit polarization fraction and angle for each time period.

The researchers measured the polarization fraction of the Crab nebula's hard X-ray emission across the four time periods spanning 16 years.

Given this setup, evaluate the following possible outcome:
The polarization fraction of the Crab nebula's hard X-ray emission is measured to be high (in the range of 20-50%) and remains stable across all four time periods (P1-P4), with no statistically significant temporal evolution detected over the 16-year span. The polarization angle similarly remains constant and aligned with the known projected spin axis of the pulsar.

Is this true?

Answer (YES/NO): YES